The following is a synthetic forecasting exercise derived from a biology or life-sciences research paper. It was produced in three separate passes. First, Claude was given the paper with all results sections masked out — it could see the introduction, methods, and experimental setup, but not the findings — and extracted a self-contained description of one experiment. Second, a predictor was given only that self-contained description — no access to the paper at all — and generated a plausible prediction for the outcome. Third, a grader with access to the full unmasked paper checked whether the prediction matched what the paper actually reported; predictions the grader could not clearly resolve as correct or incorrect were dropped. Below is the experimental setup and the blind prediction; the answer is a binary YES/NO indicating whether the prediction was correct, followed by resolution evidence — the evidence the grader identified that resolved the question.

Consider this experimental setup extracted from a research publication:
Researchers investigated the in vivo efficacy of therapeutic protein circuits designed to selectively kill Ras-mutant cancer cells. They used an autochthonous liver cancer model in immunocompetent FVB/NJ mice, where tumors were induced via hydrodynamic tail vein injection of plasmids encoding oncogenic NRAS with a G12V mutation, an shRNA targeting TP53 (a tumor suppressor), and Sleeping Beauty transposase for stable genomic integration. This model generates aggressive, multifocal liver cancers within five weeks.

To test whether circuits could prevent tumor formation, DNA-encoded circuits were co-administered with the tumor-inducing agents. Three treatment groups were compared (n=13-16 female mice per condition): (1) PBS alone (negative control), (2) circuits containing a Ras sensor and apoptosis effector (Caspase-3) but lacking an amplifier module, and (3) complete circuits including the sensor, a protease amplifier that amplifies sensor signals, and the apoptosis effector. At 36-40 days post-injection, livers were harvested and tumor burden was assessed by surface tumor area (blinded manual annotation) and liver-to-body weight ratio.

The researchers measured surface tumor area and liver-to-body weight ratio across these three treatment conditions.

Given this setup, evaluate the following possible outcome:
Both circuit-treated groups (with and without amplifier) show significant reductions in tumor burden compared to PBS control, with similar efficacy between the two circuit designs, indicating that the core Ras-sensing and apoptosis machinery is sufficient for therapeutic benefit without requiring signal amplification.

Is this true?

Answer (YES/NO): NO